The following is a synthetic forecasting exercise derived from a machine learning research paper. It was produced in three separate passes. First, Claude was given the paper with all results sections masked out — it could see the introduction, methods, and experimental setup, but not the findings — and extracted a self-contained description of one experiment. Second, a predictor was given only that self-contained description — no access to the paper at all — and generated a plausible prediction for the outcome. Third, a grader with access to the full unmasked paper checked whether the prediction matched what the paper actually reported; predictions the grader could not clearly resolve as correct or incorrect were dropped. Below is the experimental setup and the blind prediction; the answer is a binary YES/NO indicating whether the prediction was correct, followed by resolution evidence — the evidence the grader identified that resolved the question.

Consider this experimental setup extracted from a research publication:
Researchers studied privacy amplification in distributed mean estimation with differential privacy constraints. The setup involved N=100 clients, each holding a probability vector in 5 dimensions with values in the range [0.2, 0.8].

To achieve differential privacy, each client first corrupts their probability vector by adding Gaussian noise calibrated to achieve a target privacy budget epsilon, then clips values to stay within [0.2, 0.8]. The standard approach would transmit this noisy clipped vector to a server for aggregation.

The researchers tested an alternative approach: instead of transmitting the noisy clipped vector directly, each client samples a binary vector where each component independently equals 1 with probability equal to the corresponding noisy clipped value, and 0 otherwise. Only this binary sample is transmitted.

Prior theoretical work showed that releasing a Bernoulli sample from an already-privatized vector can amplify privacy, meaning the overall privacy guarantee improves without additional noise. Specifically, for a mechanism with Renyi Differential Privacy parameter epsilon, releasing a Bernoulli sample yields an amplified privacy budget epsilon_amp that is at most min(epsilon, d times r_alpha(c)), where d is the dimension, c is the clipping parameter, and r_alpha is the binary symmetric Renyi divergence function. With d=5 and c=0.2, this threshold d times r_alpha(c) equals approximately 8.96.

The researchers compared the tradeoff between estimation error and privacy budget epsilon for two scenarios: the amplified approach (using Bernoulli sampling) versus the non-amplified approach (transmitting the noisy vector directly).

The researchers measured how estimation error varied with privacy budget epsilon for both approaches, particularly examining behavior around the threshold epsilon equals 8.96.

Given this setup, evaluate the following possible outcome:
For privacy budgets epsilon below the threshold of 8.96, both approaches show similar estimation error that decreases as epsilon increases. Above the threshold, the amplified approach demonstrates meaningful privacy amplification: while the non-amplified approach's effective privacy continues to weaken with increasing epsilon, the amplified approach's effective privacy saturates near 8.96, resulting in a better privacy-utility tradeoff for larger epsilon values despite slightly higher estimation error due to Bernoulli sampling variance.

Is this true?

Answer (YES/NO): NO